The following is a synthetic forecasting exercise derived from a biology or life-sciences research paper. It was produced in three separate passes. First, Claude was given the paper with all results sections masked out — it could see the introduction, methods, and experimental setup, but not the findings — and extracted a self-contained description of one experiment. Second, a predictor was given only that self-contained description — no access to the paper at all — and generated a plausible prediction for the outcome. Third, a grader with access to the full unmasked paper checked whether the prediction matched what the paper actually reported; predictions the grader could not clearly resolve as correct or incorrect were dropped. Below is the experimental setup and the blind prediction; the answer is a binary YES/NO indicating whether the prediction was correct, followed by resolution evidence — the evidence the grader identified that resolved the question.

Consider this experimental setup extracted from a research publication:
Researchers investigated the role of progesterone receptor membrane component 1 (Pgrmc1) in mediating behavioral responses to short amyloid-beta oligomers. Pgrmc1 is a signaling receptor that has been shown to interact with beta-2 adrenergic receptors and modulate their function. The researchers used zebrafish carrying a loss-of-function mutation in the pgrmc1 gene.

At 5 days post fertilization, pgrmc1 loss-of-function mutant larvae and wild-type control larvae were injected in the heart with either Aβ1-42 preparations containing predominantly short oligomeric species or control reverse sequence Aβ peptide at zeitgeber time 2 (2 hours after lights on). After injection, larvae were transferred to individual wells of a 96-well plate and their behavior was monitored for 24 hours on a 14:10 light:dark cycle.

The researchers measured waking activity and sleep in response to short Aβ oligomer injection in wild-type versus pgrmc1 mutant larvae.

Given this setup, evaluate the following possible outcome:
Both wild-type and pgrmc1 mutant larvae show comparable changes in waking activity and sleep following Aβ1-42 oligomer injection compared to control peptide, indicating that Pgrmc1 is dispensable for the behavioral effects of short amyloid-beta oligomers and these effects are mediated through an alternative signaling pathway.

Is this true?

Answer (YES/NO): NO